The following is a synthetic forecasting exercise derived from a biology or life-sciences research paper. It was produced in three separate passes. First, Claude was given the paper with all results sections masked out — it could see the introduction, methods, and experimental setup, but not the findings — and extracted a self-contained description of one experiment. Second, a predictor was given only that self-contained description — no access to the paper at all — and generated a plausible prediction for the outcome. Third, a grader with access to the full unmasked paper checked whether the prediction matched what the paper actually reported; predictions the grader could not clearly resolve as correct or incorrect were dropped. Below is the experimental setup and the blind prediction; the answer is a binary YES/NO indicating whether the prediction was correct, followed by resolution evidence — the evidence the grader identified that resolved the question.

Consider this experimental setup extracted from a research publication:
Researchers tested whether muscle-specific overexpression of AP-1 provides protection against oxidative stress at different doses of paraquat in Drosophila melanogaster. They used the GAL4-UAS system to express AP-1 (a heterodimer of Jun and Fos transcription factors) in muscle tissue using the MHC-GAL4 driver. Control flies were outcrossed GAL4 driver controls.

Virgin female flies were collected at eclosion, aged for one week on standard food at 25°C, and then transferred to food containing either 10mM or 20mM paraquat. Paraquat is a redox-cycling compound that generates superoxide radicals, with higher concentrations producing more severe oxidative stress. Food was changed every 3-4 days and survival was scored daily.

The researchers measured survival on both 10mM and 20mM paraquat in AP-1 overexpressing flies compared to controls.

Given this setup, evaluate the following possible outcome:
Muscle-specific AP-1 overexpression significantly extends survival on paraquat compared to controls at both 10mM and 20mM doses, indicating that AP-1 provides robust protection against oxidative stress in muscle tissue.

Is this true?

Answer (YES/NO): YES